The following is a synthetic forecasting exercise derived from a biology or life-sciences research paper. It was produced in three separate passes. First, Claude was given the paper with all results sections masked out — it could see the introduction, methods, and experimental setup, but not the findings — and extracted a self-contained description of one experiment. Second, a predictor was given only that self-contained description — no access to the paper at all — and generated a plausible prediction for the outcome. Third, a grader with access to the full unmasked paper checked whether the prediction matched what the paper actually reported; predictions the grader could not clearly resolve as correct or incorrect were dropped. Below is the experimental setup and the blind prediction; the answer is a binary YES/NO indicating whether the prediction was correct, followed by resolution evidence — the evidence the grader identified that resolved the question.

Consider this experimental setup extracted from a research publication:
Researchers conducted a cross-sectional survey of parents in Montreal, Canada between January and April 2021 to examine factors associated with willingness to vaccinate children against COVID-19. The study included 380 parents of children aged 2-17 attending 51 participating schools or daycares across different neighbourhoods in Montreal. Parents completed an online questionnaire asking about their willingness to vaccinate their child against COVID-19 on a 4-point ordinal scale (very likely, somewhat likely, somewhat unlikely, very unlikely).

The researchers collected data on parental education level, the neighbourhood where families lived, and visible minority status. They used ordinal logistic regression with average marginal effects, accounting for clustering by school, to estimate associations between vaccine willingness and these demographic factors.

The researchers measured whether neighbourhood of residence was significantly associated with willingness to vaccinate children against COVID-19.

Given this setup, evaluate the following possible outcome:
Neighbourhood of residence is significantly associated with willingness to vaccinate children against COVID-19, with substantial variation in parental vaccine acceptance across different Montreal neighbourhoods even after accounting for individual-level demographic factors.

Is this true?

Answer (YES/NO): NO